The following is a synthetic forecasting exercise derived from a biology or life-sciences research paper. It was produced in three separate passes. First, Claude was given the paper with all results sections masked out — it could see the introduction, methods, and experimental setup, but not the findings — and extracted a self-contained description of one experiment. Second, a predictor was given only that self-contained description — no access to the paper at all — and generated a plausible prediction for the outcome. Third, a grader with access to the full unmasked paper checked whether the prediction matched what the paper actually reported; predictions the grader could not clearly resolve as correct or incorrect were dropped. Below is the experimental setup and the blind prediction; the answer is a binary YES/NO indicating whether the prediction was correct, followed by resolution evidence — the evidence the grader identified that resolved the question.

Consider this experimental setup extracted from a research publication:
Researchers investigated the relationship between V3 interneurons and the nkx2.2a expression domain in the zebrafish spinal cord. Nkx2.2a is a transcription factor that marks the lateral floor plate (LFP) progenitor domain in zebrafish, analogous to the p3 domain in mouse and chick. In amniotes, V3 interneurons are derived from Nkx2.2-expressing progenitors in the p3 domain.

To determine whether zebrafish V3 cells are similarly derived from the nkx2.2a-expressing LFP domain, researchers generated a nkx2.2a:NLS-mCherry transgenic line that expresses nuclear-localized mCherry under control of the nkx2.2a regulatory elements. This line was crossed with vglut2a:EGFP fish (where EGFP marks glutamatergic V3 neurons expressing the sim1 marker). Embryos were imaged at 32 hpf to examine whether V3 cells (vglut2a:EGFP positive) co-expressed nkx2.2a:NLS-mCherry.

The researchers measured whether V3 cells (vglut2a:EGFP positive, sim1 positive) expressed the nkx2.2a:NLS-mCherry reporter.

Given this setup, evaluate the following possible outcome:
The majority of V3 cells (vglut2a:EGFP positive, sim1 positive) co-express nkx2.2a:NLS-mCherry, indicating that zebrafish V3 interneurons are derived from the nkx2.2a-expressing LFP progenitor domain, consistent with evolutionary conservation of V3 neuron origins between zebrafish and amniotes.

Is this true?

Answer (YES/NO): YES